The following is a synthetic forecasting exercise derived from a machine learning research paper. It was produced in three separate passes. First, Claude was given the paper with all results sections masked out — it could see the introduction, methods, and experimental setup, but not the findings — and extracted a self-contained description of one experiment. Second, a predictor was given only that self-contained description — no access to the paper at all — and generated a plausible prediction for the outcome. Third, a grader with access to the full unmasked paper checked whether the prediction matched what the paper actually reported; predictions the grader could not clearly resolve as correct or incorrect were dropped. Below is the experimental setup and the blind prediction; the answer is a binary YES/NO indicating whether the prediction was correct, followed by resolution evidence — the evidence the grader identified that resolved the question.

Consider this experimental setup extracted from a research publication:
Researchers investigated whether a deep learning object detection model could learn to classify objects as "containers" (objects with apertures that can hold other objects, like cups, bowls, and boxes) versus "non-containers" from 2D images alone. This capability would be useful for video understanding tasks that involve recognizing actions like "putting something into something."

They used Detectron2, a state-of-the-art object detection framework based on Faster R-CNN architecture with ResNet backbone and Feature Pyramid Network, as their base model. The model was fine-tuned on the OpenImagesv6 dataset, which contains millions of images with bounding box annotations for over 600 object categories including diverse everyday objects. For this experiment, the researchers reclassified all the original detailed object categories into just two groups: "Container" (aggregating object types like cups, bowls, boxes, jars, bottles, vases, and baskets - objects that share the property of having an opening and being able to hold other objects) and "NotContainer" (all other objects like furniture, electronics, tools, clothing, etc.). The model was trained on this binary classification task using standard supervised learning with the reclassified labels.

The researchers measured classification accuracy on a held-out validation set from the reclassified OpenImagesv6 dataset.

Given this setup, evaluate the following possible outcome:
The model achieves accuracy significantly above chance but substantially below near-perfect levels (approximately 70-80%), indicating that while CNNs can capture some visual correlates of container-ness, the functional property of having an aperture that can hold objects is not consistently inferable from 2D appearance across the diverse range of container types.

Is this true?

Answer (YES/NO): NO